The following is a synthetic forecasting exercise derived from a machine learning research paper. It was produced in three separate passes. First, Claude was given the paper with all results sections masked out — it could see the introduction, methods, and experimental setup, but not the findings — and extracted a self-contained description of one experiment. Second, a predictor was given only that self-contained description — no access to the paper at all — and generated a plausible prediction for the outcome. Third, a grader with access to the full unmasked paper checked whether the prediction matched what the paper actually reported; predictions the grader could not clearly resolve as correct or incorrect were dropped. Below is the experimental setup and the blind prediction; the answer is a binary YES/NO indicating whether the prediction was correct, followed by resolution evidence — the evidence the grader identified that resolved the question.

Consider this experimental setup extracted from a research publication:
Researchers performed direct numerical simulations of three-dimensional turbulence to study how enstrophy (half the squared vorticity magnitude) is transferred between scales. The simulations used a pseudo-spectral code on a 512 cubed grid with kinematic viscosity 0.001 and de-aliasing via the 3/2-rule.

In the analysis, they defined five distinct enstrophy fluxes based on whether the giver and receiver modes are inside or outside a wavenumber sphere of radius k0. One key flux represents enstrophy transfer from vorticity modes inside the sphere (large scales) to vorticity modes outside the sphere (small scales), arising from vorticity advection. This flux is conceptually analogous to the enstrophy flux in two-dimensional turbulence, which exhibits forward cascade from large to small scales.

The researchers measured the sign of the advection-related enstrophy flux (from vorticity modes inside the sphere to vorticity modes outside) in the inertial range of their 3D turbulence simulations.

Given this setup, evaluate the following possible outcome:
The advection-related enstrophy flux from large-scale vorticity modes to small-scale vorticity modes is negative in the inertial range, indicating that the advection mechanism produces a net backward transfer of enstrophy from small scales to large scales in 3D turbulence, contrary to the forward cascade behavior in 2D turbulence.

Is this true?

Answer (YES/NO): NO